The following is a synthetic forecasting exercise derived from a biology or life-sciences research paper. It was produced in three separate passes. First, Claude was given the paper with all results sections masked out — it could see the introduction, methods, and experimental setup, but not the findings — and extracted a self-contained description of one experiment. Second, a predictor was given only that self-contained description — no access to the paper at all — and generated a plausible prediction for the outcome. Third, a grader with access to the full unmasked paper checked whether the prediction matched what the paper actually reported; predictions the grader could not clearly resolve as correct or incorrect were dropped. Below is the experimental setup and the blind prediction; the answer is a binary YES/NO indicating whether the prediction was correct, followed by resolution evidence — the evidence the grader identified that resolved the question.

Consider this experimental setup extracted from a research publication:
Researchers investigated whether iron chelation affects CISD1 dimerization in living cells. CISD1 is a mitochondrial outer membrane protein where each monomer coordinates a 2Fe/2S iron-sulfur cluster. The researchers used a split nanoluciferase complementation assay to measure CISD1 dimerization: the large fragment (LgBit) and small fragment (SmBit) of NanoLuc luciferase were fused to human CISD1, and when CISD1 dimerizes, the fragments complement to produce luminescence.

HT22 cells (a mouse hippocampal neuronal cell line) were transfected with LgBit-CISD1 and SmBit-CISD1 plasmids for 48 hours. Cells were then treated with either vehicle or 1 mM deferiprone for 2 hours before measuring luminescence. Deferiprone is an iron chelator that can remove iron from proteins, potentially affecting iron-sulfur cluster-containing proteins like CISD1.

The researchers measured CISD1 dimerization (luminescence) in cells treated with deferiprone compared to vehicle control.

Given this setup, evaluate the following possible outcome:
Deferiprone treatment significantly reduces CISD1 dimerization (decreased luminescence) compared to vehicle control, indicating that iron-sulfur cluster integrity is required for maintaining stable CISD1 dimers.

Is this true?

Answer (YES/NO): NO